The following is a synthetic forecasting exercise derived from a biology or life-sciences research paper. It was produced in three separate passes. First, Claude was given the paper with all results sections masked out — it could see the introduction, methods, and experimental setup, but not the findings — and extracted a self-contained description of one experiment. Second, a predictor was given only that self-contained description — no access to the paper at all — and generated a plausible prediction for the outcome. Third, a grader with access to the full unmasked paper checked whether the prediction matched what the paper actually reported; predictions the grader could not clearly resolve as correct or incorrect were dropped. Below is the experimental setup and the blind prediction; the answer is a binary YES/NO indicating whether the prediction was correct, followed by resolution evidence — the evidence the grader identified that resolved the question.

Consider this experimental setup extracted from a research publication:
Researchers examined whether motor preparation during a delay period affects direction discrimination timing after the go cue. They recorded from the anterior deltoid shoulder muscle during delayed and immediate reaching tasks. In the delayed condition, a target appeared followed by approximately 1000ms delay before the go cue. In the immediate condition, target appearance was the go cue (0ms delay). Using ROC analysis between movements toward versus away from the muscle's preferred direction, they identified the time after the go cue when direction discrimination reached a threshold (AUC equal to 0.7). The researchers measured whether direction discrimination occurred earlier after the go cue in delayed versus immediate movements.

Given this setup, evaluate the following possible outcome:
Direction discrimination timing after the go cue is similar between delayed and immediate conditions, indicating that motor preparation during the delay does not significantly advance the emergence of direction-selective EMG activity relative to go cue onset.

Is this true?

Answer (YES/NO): NO